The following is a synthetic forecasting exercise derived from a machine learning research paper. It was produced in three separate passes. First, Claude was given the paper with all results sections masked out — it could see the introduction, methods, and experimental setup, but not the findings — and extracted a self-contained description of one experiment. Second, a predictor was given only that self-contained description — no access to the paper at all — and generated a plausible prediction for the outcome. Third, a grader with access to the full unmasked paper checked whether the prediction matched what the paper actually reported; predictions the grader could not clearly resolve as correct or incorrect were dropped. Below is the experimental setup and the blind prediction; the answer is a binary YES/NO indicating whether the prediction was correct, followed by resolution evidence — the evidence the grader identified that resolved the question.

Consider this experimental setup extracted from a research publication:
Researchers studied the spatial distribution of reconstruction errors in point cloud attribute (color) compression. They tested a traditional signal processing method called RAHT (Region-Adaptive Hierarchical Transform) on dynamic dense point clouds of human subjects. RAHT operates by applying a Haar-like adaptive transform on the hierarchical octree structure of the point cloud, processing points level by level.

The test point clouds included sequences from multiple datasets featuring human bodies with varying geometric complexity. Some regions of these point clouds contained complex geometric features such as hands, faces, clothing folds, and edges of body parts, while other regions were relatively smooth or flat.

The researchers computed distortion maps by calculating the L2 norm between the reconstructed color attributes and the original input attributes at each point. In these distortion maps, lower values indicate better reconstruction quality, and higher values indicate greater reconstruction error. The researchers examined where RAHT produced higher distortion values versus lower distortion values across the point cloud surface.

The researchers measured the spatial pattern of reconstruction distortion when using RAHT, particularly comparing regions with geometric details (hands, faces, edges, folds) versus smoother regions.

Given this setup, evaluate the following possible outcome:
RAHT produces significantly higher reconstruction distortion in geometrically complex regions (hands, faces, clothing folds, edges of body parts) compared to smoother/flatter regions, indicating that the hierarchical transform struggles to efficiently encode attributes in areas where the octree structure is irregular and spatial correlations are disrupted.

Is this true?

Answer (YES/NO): YES